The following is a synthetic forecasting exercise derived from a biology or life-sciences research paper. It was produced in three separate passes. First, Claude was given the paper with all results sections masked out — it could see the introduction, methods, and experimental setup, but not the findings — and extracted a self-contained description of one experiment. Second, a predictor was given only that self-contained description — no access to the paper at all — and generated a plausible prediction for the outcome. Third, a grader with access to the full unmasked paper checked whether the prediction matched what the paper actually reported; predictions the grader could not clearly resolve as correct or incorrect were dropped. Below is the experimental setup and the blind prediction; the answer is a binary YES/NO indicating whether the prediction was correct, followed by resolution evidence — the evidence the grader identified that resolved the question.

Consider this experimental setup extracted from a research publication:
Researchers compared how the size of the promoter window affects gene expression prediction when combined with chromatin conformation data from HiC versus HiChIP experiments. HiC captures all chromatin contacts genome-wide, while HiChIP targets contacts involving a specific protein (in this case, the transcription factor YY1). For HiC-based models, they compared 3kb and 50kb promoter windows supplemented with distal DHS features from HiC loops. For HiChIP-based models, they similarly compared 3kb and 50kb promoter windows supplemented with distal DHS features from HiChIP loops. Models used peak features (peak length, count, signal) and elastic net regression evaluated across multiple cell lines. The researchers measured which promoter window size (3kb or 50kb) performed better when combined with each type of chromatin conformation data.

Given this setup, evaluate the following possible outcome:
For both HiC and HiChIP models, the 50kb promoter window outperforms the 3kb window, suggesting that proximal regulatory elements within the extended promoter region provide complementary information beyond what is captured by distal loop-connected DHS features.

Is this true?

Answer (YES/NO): NO